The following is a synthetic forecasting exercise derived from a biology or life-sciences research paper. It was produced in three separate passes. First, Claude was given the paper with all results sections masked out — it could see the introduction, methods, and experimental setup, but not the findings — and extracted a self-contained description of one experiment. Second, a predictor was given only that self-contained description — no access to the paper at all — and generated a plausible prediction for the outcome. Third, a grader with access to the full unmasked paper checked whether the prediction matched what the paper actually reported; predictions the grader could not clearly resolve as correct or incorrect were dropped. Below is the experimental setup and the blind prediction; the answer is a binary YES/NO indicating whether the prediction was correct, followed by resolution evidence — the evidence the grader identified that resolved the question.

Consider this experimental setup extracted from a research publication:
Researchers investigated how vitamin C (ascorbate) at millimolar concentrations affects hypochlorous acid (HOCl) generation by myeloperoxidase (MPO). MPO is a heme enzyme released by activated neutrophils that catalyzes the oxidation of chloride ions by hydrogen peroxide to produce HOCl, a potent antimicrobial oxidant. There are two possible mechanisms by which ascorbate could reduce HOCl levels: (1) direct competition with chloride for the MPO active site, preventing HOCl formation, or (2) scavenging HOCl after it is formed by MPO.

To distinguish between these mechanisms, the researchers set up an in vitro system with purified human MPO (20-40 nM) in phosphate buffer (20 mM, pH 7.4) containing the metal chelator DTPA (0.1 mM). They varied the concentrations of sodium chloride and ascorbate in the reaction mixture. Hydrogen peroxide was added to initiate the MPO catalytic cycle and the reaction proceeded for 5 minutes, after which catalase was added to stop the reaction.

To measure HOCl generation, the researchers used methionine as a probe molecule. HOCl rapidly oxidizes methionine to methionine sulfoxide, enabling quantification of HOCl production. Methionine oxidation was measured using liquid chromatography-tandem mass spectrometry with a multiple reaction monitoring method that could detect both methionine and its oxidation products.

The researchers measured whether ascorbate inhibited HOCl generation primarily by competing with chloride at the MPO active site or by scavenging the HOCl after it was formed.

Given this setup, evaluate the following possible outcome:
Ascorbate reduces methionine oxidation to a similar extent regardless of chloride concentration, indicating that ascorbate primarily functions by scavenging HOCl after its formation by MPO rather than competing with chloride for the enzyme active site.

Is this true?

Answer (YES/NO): NO